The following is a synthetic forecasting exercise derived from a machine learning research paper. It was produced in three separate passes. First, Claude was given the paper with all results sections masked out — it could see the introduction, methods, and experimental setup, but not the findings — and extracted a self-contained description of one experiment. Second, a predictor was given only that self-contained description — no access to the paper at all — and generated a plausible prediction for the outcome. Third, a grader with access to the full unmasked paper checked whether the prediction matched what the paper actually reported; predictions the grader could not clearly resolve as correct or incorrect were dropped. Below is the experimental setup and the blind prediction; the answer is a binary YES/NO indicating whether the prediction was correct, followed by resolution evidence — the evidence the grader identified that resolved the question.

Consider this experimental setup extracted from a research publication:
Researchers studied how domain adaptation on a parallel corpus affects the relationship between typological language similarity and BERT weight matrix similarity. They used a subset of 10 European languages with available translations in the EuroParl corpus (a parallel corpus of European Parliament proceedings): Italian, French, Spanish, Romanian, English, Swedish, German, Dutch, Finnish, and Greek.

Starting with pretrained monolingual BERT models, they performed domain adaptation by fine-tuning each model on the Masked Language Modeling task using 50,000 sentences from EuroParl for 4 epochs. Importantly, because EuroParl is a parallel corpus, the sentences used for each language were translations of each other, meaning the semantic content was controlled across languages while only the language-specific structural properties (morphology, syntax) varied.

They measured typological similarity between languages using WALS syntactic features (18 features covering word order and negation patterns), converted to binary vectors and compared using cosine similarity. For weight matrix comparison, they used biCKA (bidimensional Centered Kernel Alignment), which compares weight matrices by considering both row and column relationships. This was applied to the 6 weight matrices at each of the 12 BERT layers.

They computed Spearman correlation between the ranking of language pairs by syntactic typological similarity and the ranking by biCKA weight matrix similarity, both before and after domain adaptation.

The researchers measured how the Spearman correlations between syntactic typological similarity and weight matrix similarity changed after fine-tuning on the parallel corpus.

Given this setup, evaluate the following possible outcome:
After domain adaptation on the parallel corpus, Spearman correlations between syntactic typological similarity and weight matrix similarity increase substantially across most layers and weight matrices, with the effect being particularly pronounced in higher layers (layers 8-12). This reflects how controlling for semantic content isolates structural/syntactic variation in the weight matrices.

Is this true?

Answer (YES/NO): NO